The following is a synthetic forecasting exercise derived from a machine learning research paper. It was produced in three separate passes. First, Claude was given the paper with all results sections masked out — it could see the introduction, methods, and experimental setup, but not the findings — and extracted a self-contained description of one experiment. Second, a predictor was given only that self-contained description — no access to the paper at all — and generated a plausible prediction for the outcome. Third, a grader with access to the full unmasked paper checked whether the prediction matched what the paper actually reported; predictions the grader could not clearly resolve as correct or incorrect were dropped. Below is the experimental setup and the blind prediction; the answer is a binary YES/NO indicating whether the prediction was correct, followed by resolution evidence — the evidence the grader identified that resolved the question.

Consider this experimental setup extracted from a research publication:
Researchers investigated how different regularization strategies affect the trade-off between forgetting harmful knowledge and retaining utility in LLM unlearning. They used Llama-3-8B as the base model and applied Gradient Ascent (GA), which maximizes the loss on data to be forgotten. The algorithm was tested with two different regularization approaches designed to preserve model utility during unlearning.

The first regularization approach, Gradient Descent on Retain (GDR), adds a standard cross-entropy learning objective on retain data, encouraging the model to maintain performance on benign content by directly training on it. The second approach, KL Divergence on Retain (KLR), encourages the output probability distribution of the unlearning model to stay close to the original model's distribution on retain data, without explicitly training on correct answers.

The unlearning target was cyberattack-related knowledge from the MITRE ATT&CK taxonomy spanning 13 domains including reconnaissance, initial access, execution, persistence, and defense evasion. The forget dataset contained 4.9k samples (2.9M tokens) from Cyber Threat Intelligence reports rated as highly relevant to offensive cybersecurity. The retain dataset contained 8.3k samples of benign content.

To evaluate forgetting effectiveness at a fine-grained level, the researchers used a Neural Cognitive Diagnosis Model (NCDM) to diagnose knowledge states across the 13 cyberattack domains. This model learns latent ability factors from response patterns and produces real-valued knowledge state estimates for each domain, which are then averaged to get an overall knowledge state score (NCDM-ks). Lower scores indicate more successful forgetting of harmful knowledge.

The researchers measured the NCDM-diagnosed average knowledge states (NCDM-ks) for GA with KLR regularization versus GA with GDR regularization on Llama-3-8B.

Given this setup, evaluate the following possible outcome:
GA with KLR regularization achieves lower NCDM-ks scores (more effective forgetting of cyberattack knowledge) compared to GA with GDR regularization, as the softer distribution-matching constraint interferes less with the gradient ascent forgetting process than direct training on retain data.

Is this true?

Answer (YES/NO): NO